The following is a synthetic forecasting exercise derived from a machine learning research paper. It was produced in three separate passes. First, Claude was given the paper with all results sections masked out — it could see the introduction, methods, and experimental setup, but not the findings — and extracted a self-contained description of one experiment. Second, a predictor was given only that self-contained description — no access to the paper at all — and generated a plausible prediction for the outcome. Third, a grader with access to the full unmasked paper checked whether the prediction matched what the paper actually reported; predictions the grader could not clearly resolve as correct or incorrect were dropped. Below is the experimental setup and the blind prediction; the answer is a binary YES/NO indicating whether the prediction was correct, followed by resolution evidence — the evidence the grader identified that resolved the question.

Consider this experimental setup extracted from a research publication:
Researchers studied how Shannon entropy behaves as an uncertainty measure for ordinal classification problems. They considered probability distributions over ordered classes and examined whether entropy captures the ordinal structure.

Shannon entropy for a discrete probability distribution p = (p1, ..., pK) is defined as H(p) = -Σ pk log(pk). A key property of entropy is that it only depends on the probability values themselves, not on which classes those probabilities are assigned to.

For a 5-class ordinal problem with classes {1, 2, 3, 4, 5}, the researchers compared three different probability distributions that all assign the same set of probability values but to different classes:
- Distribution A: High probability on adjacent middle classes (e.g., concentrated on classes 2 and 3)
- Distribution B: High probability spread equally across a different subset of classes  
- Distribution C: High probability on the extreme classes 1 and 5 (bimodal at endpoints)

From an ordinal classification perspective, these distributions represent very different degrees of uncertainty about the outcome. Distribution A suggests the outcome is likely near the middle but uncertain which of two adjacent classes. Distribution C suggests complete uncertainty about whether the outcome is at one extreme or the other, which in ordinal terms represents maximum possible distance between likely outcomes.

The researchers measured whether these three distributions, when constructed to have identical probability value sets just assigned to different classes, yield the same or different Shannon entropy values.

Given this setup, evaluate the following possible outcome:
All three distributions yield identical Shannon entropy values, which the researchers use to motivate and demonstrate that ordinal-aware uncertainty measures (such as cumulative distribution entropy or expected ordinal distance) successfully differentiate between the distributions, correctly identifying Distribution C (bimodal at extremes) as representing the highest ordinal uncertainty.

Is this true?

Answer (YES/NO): NO